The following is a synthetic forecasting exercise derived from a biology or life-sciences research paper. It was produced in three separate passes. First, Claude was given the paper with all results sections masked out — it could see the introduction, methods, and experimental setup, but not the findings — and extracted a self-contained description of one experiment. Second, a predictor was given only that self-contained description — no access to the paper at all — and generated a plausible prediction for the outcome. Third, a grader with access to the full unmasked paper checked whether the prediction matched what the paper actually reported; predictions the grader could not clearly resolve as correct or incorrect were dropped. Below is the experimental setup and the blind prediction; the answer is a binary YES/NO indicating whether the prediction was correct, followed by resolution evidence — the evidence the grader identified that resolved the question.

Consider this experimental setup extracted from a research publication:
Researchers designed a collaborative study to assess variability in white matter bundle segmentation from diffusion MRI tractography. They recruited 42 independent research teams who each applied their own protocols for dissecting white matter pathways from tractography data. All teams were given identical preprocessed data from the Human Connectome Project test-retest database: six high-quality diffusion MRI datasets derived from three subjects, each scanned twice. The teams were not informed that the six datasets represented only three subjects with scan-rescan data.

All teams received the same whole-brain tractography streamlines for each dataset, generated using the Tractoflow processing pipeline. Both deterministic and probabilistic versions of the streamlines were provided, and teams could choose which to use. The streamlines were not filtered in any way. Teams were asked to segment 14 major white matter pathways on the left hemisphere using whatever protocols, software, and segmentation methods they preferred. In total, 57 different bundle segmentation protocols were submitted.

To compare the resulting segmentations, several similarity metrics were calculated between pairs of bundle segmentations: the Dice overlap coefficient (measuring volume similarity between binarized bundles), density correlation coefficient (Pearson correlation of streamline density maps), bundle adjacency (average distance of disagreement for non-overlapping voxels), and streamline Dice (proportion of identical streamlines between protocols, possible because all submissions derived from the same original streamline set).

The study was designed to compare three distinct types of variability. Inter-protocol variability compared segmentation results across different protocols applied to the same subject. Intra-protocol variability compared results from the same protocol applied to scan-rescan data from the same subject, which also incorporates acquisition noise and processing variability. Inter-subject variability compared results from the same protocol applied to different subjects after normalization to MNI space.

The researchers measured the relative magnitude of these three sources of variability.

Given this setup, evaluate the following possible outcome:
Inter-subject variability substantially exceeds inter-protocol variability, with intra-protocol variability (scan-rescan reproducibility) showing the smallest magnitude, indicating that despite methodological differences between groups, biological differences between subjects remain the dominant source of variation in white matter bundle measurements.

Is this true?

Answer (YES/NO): NO